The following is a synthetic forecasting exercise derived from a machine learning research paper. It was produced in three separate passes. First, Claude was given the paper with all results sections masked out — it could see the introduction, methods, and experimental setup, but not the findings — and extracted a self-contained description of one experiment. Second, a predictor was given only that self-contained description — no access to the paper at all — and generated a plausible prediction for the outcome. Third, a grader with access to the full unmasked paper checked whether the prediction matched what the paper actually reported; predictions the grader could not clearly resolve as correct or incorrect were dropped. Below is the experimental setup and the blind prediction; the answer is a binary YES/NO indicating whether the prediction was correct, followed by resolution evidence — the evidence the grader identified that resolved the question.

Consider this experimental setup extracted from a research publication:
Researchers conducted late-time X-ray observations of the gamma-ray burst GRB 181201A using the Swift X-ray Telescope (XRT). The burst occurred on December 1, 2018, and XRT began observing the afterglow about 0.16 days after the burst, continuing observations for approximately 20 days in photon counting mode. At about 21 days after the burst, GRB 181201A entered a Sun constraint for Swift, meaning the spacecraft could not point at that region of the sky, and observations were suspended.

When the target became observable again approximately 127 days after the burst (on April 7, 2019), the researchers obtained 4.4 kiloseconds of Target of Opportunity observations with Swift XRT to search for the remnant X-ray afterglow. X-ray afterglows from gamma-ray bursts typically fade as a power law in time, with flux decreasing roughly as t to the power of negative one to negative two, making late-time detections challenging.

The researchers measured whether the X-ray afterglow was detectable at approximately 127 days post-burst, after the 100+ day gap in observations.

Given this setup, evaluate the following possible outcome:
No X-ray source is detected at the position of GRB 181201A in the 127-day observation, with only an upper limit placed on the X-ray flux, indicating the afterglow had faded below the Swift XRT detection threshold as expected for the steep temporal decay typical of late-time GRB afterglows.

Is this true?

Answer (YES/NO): NO